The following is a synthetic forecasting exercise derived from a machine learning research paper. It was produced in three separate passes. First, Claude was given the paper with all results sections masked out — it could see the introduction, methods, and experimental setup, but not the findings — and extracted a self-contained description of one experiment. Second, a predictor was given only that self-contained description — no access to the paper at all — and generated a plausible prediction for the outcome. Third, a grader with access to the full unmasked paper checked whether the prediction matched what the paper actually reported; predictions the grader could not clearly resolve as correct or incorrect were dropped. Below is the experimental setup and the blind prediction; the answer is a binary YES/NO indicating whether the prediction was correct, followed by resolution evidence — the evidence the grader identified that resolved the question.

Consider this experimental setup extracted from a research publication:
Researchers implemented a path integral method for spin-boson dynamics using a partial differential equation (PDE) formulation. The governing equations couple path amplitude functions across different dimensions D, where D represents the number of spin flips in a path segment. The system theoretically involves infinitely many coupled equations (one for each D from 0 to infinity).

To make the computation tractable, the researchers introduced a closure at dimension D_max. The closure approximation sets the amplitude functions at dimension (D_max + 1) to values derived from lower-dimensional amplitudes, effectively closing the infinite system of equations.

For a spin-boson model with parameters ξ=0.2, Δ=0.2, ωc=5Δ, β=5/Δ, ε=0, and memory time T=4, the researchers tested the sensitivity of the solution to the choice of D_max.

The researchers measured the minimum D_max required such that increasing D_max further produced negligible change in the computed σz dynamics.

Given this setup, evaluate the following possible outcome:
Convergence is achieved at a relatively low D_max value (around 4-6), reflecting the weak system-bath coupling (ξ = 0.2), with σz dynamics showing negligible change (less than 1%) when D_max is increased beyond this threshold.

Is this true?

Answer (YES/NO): YES